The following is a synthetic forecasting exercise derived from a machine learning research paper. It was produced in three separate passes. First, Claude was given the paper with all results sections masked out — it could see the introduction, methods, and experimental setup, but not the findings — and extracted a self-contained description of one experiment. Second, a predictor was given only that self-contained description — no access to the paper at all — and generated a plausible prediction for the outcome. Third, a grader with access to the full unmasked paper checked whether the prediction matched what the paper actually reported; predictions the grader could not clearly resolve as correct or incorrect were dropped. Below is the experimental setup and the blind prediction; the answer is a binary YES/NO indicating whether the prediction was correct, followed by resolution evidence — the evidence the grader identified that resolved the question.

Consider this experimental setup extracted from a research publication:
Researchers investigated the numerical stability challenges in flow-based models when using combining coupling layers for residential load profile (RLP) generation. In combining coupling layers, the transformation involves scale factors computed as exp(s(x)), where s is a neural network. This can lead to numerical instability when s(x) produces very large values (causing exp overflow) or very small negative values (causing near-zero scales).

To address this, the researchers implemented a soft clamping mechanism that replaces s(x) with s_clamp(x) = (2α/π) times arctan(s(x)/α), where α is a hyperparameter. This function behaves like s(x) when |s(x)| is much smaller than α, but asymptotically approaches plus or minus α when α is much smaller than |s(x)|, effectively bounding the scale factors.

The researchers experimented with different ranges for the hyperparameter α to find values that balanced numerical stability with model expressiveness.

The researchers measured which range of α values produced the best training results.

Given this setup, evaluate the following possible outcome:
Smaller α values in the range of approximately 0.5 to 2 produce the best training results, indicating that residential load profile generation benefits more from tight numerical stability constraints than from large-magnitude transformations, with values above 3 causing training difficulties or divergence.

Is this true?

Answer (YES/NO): NO